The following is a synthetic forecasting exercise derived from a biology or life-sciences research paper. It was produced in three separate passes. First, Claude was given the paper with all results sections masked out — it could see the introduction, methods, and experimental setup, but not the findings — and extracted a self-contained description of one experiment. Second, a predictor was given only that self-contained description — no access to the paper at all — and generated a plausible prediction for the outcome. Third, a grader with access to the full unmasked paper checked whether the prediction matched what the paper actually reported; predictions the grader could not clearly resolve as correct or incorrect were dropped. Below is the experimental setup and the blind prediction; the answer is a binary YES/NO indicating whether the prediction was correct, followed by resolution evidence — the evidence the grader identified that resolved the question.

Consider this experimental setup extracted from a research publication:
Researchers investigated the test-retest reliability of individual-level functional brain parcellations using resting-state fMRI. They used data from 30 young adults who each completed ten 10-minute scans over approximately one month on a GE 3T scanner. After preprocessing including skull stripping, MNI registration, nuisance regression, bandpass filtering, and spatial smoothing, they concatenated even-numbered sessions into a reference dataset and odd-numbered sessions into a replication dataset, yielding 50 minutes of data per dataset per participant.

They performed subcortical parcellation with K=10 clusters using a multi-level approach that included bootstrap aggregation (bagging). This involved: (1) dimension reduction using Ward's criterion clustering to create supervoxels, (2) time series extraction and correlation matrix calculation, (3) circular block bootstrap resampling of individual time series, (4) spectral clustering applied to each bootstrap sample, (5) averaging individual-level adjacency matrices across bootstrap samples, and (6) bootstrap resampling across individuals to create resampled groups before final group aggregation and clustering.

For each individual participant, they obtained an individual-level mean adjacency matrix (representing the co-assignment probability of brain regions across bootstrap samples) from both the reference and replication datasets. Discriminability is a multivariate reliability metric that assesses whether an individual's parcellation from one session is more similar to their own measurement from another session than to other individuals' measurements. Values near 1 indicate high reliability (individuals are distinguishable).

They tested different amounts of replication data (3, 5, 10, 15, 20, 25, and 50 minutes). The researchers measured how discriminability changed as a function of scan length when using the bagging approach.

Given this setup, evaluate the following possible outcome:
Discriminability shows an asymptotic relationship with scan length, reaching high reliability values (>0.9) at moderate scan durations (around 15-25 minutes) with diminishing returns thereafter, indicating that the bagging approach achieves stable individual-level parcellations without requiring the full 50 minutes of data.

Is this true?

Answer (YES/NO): NO